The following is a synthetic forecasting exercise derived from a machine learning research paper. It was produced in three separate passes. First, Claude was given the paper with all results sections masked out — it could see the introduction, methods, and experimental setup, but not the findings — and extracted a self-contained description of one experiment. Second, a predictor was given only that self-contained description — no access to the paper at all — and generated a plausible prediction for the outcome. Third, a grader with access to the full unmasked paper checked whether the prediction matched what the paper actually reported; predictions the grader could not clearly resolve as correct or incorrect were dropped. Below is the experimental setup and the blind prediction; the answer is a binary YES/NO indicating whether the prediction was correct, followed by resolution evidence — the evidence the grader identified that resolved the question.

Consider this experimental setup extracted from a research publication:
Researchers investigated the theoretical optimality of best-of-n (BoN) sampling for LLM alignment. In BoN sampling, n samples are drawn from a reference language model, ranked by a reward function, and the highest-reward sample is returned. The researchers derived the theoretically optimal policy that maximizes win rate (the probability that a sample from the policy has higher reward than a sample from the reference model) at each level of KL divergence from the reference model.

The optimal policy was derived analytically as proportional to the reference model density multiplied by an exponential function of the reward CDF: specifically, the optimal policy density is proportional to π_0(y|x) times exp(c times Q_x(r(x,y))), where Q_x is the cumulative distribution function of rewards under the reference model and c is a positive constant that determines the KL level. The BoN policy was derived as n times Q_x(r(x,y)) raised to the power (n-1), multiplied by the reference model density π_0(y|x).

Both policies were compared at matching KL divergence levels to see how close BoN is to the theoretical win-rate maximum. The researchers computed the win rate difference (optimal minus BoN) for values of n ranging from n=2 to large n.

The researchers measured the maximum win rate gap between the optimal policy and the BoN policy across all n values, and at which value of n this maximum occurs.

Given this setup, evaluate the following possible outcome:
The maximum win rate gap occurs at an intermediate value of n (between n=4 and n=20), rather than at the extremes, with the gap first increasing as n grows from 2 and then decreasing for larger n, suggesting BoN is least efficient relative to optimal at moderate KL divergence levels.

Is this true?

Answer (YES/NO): NO